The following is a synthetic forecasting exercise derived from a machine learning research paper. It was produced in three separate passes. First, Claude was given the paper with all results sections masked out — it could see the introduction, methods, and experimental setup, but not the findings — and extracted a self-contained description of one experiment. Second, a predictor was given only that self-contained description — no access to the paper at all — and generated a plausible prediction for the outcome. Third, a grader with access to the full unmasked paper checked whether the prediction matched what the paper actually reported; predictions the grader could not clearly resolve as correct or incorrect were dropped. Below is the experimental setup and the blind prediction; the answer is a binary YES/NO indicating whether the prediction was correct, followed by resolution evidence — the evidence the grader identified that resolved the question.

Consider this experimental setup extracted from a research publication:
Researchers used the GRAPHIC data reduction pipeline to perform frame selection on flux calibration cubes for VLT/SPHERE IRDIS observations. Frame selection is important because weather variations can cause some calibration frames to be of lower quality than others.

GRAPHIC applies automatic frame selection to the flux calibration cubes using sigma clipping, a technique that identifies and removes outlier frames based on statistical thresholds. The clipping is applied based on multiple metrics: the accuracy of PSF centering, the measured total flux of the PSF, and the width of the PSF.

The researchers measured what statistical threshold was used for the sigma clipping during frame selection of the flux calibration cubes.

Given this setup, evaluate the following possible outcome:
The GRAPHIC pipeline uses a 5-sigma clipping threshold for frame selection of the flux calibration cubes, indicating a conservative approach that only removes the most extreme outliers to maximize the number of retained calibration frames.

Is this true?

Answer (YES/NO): YES